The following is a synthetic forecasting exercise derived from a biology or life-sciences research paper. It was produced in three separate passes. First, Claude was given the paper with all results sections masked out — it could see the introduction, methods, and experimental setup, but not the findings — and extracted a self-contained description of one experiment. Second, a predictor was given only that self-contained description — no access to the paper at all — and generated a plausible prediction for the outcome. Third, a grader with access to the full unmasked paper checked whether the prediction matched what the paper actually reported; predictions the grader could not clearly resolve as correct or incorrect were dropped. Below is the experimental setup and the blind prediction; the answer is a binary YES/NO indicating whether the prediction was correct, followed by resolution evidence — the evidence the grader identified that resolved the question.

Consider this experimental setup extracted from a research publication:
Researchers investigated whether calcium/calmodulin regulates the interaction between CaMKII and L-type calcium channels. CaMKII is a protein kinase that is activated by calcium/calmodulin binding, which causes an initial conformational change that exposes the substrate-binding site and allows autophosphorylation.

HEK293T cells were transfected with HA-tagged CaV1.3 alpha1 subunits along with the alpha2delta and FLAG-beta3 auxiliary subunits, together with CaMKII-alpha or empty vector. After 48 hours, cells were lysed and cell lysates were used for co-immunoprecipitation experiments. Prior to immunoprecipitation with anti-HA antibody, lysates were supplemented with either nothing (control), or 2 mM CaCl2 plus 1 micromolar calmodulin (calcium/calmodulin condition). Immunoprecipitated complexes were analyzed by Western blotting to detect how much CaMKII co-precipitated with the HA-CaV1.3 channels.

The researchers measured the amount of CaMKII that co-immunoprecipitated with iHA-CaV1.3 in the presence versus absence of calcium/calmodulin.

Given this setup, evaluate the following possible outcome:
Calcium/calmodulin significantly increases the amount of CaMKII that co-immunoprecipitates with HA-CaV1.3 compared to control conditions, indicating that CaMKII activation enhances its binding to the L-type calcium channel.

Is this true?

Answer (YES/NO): YES